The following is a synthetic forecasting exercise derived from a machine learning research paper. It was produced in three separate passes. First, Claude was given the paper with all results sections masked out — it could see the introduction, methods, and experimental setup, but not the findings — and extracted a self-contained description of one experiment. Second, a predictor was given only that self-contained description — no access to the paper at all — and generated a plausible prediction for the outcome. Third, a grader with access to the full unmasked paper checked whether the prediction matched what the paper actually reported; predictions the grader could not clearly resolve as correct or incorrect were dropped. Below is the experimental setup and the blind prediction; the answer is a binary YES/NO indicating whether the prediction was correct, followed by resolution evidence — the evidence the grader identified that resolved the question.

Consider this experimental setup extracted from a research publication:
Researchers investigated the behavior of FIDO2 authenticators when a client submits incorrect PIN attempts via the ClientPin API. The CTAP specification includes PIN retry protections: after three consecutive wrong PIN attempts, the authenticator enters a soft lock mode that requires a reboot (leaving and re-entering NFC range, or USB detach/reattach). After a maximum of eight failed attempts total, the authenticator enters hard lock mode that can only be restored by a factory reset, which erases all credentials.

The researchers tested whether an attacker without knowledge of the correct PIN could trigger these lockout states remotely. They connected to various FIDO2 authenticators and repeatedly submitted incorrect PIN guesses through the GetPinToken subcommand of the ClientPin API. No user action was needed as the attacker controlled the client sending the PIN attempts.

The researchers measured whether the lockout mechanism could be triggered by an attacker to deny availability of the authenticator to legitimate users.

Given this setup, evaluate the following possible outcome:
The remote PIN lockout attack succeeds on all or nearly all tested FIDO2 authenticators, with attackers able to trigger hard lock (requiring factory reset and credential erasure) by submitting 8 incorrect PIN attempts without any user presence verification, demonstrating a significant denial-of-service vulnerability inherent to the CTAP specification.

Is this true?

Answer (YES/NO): YES